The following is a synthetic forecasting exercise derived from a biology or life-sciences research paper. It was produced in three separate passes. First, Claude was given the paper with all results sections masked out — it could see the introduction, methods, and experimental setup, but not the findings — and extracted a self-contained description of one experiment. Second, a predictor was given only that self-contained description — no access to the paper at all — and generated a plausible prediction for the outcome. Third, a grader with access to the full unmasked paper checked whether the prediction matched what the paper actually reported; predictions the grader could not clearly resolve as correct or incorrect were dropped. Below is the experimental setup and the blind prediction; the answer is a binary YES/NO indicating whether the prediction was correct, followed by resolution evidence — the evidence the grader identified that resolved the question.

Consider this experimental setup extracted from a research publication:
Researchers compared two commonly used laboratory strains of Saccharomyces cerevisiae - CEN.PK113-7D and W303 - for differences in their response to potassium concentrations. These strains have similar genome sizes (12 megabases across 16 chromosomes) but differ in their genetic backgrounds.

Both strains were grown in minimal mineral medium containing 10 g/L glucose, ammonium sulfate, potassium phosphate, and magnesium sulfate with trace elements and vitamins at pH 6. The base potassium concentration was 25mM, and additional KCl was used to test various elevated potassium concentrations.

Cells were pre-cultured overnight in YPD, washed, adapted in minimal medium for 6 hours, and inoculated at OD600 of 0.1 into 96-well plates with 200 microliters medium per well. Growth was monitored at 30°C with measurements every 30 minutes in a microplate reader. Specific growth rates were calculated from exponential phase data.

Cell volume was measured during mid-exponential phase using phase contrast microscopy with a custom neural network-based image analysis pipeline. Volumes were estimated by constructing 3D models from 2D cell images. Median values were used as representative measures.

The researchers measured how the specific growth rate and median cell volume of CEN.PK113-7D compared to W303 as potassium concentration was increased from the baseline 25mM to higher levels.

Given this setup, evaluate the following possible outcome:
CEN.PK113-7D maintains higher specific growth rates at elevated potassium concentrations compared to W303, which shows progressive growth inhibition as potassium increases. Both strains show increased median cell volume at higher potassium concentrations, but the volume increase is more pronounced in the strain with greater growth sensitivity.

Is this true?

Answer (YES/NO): NO